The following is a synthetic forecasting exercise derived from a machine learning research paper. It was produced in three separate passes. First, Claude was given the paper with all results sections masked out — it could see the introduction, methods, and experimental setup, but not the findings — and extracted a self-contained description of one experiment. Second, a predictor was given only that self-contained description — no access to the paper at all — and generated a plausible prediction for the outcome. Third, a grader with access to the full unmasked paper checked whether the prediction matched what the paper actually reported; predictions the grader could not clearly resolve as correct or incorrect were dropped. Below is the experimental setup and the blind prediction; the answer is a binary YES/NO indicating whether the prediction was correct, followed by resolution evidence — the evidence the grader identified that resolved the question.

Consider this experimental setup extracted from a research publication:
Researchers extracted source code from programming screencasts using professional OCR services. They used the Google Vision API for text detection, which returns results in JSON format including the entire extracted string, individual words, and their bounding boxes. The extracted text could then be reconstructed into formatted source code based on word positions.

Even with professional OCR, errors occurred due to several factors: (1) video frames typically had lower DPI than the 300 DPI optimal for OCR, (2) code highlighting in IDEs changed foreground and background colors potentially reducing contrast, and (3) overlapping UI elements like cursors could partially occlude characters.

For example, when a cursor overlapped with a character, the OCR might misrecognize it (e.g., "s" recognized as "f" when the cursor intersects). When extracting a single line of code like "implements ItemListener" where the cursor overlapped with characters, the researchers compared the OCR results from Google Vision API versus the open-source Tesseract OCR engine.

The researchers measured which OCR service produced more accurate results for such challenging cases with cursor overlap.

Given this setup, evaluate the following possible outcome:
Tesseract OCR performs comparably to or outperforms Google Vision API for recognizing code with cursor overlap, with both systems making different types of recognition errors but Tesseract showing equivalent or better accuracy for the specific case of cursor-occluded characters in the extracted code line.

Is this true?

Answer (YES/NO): NO